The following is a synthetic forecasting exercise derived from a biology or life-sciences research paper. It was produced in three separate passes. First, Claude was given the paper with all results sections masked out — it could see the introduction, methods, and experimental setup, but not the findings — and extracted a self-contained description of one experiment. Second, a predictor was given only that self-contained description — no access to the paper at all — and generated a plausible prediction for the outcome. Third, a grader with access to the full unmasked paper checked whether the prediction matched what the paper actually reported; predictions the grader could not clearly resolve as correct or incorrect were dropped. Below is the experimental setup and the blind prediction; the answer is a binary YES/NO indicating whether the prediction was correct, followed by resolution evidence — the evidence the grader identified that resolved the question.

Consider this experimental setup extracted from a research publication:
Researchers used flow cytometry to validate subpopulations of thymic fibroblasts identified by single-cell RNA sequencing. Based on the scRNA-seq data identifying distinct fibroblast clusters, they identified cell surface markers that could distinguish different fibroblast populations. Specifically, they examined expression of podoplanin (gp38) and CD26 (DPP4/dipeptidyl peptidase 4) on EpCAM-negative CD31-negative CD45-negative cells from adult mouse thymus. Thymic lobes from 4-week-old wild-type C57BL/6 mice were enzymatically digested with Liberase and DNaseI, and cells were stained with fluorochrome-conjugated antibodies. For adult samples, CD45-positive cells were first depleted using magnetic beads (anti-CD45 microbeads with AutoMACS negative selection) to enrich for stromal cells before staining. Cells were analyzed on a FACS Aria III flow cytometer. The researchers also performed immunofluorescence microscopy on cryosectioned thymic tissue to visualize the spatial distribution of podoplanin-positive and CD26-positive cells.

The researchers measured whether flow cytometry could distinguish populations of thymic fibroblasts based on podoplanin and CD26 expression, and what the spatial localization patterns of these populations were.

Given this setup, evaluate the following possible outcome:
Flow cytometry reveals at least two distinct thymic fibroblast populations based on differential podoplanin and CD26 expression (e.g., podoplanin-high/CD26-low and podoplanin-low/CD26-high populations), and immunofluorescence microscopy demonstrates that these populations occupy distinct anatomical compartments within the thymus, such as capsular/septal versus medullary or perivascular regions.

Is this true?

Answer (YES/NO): NO